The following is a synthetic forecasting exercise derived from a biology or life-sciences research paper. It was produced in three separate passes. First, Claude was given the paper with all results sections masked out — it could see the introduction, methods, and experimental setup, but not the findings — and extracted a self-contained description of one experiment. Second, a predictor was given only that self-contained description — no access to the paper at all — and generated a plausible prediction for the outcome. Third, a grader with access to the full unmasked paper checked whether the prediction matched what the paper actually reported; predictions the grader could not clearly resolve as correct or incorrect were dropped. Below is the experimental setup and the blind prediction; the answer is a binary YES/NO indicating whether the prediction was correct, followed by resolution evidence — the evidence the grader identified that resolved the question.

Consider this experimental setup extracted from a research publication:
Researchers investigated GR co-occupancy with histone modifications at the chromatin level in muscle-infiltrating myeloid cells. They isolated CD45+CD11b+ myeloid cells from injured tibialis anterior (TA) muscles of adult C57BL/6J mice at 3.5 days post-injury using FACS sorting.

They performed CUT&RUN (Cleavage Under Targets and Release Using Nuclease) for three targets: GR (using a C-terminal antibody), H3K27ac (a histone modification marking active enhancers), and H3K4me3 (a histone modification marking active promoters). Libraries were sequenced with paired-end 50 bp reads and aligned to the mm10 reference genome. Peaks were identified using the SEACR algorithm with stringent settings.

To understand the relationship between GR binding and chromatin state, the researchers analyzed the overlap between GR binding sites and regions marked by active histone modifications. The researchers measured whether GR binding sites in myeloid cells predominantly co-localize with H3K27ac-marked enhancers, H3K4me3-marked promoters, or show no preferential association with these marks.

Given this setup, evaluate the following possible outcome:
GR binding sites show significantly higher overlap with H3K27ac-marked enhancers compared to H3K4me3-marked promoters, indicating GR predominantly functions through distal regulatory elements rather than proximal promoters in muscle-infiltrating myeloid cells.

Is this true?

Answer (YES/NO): YES